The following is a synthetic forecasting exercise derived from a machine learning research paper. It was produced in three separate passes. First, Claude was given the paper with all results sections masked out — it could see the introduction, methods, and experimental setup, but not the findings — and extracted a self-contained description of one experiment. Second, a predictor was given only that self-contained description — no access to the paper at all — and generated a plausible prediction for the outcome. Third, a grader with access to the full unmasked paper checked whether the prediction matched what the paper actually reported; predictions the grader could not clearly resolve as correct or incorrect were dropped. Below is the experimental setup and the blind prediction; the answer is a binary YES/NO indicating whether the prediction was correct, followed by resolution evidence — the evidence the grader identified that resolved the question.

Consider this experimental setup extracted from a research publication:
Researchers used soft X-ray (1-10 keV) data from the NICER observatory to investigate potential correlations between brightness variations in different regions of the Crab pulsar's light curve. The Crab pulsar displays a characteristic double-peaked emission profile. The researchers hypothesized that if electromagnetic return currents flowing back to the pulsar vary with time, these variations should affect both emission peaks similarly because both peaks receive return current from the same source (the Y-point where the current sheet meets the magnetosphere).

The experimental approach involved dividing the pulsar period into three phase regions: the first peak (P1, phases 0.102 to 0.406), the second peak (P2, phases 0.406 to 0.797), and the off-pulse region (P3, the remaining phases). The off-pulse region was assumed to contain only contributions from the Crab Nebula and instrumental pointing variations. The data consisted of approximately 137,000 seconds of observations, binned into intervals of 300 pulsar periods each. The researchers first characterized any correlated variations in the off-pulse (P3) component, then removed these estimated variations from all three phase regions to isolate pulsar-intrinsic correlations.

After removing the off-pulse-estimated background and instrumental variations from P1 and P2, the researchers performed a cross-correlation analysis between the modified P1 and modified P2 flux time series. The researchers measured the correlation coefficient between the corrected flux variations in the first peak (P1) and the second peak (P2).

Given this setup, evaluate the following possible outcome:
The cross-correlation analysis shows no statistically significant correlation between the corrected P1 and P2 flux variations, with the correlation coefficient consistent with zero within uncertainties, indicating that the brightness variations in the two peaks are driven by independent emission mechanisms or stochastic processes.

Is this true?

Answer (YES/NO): YES